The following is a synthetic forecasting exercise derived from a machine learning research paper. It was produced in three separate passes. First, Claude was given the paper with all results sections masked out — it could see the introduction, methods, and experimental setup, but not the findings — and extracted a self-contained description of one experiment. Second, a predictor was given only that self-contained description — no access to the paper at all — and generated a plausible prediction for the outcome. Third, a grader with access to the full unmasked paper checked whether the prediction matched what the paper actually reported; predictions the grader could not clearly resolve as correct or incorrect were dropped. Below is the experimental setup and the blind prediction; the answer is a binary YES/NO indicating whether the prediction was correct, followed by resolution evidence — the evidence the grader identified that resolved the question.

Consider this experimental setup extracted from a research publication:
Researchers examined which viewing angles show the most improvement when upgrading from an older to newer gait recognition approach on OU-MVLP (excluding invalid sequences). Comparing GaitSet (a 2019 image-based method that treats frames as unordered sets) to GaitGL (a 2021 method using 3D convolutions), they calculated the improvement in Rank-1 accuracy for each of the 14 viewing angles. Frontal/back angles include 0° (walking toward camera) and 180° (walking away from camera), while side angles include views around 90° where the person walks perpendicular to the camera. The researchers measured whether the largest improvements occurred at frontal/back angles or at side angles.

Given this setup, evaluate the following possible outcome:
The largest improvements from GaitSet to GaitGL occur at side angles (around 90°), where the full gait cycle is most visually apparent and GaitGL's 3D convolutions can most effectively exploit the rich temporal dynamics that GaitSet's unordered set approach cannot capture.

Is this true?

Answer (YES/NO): NO